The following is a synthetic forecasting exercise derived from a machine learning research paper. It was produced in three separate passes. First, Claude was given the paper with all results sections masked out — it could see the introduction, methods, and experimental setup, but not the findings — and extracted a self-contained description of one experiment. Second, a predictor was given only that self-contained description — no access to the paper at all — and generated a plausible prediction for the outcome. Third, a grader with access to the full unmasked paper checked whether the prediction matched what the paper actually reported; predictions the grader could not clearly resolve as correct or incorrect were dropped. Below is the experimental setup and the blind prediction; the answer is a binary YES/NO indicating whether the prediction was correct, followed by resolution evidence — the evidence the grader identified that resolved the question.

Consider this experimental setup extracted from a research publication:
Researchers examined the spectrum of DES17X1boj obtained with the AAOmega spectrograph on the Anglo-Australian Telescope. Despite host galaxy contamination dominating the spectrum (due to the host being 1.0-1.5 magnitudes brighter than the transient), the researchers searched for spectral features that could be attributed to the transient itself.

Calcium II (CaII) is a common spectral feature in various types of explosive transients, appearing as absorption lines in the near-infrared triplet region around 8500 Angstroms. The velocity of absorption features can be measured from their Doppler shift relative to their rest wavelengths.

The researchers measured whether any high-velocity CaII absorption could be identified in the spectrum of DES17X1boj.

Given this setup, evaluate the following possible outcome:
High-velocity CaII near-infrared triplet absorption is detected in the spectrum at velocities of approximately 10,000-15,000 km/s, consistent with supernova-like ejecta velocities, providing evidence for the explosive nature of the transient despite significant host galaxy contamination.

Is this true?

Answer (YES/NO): NO